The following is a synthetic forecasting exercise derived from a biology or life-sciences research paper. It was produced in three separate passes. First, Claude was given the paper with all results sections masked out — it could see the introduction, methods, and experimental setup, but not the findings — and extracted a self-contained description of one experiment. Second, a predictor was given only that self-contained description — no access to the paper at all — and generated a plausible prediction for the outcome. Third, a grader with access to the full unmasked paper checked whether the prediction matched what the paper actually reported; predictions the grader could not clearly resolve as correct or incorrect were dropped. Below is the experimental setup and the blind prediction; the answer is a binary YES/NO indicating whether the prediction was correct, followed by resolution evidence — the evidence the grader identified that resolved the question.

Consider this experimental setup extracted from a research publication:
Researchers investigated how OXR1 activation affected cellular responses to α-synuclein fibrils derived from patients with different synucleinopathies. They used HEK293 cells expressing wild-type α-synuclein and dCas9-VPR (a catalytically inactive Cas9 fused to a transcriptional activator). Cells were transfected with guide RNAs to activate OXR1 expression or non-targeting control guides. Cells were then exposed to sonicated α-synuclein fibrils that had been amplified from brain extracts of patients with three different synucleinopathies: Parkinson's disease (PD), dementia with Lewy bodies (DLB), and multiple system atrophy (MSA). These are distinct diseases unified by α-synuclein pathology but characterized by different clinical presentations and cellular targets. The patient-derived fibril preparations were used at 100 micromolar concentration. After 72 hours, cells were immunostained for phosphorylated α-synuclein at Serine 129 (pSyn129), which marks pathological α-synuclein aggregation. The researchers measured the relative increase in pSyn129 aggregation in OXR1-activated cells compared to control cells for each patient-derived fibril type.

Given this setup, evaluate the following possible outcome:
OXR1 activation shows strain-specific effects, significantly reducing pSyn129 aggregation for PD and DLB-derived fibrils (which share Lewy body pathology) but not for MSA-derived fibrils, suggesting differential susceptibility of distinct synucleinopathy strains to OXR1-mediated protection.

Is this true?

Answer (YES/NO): NO